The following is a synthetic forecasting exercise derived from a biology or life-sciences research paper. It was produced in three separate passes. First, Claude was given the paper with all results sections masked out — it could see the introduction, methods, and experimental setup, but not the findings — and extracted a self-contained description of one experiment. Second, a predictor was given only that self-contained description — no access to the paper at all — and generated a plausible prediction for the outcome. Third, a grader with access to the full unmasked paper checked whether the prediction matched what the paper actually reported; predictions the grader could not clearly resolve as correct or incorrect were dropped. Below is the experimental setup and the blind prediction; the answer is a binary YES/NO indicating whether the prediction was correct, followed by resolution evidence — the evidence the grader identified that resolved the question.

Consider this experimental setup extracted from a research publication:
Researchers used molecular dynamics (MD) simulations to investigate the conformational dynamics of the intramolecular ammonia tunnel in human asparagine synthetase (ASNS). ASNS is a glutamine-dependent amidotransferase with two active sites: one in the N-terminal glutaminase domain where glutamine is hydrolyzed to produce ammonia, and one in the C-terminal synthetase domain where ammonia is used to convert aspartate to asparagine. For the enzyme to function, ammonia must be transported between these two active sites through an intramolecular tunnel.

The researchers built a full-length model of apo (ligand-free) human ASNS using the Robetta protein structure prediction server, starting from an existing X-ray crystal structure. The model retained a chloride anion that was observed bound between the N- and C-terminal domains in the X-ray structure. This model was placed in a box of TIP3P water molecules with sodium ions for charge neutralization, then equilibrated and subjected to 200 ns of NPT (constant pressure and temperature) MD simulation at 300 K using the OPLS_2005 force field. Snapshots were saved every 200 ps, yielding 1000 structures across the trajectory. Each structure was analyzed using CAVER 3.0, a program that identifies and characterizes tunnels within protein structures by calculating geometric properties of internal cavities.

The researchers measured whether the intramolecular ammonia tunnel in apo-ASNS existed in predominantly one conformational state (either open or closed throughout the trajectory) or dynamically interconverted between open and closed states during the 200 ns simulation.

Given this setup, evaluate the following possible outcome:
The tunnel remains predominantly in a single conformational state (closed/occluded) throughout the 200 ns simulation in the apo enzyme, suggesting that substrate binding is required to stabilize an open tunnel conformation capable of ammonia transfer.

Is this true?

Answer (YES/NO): NO